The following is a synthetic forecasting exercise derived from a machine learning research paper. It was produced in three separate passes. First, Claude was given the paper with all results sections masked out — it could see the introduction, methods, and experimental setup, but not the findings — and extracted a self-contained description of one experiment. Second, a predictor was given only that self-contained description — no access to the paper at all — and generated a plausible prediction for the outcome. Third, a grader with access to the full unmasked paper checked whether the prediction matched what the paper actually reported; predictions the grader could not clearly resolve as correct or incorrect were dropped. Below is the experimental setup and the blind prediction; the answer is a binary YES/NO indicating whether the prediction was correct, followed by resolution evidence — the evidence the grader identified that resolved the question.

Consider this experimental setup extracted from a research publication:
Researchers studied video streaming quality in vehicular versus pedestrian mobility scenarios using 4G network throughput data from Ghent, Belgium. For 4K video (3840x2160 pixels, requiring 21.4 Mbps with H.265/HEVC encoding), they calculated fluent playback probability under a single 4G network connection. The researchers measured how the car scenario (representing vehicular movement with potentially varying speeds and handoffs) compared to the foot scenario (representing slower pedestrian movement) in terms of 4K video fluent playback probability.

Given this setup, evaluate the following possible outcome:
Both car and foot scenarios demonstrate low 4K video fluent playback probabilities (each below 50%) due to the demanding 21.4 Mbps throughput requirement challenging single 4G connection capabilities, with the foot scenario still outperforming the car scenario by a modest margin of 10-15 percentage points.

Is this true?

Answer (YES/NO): NO